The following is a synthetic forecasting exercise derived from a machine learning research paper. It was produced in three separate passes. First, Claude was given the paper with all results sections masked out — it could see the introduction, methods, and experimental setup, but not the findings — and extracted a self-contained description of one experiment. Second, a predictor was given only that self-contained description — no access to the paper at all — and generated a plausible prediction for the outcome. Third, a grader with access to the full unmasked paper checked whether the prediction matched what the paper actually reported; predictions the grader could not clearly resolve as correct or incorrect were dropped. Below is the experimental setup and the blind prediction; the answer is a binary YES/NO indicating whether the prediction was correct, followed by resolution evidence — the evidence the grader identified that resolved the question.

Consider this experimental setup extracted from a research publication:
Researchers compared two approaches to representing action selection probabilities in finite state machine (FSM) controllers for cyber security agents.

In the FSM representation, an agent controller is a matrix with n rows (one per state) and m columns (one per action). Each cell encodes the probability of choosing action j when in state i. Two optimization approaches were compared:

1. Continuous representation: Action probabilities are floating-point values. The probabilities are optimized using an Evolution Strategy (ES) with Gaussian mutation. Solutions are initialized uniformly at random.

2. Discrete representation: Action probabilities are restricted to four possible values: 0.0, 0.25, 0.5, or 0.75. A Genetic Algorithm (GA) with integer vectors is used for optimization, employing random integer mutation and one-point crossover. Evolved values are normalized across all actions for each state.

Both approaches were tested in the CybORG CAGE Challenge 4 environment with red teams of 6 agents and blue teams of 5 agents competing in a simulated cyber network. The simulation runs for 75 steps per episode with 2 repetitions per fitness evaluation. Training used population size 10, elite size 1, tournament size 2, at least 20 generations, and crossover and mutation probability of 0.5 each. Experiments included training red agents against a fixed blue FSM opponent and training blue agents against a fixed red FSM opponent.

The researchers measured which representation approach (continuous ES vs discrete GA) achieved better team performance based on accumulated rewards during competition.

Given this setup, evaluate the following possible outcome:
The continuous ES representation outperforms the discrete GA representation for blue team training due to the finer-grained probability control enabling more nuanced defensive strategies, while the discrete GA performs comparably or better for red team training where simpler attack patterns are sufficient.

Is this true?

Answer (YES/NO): NO